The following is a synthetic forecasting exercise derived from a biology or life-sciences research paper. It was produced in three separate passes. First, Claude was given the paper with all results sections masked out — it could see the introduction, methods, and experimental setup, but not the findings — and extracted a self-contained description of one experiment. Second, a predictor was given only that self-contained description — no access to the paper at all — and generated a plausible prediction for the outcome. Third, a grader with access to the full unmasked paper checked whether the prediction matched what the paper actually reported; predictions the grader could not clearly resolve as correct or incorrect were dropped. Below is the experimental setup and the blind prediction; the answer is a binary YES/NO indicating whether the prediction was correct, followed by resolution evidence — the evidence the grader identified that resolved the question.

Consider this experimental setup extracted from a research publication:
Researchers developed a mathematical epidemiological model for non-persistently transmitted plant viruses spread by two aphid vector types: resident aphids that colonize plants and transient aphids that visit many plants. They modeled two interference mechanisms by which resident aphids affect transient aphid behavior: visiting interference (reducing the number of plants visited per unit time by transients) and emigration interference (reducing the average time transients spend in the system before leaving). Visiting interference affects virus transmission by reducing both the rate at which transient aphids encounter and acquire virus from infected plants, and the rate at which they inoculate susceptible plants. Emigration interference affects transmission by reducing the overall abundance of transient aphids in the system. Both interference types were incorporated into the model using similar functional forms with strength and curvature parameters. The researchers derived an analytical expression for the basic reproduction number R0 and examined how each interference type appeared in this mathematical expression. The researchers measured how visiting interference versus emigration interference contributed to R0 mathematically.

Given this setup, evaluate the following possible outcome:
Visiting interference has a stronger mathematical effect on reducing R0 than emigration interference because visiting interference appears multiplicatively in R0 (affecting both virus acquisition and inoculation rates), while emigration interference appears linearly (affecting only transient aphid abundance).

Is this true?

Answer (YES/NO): YES